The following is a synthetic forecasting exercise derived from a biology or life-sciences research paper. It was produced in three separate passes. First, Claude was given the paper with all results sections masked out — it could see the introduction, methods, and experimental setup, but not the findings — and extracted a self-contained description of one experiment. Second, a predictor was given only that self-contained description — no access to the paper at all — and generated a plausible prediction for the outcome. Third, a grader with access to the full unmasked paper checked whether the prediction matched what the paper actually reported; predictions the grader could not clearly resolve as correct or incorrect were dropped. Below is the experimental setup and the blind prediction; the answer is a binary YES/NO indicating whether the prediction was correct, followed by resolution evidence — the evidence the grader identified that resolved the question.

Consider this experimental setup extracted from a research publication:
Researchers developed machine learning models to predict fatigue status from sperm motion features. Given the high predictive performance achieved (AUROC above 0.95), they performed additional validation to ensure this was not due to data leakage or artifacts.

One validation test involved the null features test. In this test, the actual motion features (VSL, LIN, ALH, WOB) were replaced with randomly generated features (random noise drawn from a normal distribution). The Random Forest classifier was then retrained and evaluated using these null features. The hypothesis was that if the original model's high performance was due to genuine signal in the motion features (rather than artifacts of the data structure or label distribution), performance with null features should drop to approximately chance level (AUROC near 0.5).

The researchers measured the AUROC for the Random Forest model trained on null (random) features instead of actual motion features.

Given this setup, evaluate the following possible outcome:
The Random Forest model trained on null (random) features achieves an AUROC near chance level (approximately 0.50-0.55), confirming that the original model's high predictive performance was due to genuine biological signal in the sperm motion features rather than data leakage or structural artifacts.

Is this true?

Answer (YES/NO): YES